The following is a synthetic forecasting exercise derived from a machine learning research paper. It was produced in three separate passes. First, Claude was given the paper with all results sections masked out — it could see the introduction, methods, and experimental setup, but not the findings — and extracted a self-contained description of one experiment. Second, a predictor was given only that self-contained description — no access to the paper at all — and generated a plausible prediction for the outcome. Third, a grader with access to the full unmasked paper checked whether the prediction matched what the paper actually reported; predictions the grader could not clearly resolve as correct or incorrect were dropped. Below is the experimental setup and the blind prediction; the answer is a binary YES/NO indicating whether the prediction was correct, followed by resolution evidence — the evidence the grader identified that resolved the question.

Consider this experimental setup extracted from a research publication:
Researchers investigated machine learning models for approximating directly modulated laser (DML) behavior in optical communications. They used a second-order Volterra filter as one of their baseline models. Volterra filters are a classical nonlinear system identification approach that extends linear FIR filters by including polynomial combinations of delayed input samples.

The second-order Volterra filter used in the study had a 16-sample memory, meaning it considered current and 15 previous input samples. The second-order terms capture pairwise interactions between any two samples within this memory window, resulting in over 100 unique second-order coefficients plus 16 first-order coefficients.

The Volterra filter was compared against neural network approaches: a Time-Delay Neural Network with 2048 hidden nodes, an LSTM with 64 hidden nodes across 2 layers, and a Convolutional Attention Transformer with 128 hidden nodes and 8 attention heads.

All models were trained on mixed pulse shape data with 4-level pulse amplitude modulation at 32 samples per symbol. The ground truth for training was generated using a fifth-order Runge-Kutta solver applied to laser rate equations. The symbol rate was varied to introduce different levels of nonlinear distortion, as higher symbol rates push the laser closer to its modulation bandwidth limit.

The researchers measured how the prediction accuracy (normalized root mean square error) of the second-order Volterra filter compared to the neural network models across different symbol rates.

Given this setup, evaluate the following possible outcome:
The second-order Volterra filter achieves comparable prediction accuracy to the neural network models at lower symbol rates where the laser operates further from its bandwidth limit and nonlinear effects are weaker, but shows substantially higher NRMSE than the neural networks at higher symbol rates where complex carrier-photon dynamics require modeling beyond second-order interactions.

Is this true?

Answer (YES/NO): YES